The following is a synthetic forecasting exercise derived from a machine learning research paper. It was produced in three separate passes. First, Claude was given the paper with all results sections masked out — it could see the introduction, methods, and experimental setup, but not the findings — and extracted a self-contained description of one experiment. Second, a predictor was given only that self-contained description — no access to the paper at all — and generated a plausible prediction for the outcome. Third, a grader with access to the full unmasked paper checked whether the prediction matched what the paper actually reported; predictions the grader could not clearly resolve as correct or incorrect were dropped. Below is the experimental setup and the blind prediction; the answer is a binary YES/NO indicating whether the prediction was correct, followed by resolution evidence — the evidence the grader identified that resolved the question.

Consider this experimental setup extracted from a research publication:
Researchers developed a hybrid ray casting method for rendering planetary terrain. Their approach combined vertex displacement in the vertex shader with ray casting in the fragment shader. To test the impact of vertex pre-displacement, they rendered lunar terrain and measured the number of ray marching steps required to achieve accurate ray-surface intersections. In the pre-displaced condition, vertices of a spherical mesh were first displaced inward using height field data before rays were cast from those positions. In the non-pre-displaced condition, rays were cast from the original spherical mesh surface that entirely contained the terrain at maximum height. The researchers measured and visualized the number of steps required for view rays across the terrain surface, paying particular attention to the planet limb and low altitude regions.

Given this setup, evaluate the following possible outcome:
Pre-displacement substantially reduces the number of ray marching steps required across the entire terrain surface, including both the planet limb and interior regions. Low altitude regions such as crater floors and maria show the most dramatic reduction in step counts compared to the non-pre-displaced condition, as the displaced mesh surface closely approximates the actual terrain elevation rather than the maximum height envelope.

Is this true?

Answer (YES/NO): NO